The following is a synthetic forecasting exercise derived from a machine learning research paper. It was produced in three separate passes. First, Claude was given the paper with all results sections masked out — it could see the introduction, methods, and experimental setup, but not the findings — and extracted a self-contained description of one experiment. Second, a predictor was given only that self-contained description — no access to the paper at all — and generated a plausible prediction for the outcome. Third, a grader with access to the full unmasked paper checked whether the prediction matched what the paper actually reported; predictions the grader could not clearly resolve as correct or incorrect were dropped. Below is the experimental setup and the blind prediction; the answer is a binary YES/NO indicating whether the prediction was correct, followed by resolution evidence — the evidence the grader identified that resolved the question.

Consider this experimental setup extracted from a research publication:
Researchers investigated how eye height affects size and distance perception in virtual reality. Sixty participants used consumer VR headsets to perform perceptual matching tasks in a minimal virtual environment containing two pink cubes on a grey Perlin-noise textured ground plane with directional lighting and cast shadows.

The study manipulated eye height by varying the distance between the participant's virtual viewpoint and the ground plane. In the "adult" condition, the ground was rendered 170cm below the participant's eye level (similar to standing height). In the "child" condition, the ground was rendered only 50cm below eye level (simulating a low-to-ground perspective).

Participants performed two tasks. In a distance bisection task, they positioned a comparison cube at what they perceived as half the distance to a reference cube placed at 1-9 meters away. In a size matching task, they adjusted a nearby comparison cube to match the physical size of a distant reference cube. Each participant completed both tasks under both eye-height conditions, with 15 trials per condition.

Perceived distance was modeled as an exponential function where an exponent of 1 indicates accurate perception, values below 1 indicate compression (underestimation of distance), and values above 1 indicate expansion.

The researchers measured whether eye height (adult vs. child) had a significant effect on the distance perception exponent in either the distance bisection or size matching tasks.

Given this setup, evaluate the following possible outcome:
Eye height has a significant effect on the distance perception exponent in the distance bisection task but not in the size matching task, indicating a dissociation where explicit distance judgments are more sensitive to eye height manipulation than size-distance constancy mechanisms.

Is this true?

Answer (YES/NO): NO